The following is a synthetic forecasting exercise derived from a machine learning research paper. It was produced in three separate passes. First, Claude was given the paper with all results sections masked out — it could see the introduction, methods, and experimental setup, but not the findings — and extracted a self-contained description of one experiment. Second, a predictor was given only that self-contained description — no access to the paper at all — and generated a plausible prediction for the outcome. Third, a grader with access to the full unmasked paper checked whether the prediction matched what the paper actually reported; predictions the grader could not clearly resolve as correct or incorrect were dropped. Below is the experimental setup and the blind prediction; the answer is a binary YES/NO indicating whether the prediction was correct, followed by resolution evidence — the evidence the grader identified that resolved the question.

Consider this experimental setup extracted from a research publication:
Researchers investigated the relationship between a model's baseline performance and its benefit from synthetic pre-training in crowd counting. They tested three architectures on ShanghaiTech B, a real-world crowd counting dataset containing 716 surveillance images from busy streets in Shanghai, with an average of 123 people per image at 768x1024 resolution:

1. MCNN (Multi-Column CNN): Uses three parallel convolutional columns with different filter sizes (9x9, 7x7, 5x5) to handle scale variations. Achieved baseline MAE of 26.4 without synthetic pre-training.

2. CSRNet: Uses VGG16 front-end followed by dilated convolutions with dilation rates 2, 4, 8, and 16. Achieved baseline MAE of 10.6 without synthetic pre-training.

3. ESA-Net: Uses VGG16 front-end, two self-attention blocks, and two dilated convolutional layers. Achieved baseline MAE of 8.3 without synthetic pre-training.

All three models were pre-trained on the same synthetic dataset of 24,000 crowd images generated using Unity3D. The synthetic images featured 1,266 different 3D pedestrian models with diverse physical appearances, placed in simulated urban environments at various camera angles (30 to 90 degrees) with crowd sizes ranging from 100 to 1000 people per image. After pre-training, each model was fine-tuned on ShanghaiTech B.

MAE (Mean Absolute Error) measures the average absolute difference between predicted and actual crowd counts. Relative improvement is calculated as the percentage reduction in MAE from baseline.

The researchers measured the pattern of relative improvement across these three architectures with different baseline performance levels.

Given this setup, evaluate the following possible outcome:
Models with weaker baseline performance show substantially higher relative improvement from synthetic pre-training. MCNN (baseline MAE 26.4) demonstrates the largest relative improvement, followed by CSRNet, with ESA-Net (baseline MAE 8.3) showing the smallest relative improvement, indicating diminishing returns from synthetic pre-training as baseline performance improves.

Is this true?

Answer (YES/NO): YES